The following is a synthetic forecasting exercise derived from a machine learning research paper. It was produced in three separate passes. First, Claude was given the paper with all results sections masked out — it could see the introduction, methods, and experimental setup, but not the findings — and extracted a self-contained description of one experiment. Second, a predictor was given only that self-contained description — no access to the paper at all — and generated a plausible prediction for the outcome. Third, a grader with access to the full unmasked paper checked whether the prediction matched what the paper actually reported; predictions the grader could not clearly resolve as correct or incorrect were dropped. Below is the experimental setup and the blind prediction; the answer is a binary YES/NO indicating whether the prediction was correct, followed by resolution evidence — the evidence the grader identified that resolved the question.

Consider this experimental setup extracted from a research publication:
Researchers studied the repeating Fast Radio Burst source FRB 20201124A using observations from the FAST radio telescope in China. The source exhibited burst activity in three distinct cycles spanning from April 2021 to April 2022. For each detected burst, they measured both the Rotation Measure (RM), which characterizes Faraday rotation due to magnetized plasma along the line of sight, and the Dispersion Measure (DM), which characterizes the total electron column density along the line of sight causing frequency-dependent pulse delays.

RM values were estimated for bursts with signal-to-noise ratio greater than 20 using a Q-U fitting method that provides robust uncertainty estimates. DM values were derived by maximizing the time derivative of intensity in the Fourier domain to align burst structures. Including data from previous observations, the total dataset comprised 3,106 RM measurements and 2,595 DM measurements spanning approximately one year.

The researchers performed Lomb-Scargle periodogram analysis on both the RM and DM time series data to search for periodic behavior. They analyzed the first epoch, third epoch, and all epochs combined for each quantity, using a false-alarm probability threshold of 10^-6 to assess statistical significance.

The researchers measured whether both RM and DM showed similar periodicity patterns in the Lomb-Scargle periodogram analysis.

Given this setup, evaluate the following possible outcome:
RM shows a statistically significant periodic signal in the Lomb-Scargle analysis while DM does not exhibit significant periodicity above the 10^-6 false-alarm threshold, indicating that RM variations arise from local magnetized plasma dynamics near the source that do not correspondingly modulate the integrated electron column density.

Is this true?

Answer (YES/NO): YES